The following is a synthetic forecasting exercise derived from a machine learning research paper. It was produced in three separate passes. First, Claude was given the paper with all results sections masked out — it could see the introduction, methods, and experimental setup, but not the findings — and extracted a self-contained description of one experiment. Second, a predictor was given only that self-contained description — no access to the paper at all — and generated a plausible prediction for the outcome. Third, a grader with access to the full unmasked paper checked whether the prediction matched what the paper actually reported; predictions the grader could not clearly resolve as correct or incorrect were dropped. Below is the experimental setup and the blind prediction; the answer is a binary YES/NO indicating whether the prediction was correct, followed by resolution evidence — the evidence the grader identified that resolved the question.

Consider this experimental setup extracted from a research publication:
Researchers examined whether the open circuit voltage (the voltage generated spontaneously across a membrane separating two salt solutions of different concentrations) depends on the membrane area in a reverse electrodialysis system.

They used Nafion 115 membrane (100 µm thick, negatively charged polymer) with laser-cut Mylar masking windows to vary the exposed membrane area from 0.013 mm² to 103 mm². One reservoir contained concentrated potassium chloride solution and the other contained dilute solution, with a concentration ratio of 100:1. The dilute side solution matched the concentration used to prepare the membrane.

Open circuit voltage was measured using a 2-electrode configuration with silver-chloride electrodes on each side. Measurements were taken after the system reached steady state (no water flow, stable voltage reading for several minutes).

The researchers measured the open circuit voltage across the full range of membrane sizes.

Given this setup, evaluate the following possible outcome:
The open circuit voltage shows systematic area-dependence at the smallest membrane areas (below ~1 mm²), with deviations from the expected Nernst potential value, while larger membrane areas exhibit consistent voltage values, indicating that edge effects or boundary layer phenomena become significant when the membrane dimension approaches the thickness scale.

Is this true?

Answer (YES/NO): NO